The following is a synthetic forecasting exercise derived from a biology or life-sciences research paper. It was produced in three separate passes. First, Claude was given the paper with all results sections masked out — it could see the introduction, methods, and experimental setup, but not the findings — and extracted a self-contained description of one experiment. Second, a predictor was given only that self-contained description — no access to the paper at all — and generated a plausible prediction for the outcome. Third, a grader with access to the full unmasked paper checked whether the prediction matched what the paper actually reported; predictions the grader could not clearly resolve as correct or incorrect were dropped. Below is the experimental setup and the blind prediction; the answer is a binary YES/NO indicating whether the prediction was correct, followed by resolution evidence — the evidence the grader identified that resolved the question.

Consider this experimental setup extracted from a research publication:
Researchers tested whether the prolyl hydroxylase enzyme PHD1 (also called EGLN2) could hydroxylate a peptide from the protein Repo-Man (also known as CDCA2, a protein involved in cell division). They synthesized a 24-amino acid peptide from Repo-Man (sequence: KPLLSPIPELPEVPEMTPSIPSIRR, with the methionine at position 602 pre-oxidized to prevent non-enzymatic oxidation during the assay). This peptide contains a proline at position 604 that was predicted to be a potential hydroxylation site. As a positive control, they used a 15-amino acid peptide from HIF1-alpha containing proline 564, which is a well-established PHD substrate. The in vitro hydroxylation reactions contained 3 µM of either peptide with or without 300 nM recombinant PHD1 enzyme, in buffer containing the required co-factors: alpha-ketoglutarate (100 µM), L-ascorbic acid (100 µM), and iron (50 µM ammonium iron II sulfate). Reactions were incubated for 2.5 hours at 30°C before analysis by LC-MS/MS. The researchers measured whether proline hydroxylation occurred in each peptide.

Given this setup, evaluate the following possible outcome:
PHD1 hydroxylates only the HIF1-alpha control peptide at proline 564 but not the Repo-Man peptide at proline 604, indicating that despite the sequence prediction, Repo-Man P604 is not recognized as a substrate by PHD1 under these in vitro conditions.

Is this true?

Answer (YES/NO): NO